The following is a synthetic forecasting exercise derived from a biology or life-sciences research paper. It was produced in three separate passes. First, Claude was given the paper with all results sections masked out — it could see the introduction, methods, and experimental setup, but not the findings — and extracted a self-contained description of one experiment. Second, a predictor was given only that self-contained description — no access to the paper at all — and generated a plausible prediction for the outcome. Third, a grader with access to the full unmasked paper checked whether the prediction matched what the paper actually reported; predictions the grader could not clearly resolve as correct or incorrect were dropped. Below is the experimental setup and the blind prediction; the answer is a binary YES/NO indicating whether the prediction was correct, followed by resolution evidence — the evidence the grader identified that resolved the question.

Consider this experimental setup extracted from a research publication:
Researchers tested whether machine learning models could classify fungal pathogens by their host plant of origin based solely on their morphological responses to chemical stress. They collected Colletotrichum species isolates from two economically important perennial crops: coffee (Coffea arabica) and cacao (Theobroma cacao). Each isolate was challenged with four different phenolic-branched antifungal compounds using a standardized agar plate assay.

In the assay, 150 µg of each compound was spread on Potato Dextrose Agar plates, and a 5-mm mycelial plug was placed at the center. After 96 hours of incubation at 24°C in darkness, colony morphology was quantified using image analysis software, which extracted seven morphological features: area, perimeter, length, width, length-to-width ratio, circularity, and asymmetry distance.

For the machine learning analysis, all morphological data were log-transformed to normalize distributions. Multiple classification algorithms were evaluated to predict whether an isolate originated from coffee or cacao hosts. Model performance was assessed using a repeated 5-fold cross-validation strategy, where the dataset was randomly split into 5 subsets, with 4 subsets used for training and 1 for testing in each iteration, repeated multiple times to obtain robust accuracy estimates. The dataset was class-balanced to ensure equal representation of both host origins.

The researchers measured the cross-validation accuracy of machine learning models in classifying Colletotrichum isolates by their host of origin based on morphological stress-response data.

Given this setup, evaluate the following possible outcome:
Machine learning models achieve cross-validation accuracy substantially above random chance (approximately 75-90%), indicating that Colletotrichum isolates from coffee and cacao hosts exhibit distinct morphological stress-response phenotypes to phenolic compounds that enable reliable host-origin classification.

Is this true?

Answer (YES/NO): YES